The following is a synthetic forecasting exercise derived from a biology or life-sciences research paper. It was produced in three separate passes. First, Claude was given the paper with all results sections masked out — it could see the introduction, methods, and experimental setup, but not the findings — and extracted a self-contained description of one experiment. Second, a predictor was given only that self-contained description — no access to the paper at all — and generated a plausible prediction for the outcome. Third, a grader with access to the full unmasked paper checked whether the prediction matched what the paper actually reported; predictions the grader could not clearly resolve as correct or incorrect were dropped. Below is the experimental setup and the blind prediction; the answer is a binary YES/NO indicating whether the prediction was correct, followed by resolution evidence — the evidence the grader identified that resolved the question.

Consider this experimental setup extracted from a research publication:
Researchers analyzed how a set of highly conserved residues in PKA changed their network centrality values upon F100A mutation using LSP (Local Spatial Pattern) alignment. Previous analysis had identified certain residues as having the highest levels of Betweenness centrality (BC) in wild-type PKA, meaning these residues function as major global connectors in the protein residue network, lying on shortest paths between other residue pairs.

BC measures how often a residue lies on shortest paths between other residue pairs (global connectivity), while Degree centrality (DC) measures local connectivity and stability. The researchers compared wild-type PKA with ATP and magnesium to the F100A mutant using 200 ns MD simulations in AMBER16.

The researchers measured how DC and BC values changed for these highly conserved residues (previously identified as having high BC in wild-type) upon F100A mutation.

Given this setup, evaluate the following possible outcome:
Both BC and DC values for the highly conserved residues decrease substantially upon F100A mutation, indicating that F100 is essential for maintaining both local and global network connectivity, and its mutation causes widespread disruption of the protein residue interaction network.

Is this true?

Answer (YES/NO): NO